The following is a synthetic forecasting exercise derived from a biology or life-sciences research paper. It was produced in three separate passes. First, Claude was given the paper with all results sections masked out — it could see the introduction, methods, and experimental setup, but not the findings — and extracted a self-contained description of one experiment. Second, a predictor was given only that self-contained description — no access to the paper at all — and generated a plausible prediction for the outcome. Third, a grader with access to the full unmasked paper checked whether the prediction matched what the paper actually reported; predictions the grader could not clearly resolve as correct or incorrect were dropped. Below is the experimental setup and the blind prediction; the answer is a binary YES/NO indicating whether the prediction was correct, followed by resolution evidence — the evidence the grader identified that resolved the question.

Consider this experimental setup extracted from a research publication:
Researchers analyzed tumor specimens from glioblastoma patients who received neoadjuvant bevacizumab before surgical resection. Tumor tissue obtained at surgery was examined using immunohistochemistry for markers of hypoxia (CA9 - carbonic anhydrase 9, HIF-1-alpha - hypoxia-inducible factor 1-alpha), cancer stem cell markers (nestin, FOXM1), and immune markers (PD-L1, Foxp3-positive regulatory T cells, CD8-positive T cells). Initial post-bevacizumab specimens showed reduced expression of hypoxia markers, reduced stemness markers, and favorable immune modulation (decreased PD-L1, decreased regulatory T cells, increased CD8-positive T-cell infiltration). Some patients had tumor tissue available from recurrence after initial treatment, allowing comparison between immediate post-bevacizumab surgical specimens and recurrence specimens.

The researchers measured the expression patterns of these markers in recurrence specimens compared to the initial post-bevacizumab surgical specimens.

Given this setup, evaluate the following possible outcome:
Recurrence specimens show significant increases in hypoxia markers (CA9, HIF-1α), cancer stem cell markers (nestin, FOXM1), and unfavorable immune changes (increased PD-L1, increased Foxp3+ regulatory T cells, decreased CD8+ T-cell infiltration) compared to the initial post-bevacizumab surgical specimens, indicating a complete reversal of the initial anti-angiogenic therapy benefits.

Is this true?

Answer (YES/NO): NO